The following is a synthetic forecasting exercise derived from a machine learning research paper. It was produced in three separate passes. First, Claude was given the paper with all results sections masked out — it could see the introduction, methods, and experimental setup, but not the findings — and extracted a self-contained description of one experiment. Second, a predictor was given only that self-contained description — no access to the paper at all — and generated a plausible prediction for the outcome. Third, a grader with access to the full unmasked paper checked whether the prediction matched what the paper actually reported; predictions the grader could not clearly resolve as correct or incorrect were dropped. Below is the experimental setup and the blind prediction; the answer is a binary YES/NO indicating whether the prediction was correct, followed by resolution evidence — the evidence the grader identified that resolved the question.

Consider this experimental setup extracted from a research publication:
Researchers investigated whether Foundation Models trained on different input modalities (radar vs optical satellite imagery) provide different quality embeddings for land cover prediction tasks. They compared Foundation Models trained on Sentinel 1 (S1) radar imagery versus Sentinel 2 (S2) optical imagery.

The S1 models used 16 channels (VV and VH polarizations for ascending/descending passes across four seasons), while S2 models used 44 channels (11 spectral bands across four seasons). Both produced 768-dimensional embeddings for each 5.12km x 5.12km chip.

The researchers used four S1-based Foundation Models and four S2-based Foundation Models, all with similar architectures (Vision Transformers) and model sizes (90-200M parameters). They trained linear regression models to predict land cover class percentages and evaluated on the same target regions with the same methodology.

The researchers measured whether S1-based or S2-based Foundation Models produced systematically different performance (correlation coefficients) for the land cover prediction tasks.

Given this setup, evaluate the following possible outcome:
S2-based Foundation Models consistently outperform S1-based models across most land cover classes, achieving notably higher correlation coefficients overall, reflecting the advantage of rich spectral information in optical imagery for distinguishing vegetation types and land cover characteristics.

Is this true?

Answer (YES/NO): NO